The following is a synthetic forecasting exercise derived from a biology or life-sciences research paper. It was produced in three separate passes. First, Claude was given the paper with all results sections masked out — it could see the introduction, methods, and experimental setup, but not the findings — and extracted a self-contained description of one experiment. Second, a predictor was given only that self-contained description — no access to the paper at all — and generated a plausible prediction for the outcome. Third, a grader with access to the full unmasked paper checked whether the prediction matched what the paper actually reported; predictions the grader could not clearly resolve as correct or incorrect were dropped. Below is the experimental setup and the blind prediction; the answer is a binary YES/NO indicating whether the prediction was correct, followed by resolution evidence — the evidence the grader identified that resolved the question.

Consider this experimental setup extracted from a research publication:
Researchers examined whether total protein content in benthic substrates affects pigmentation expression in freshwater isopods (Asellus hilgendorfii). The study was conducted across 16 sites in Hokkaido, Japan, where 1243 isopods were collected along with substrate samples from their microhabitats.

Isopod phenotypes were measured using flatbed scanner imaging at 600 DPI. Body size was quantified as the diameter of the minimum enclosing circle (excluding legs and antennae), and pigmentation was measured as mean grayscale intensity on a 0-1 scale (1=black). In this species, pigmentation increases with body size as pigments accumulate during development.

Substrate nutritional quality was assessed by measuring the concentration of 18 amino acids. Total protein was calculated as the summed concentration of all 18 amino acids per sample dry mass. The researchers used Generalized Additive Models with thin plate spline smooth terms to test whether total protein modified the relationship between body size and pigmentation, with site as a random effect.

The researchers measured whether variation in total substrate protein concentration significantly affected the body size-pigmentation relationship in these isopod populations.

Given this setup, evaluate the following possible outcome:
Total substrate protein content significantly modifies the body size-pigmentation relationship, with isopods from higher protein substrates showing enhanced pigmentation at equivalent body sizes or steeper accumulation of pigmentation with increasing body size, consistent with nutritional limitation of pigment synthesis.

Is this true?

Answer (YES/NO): NO